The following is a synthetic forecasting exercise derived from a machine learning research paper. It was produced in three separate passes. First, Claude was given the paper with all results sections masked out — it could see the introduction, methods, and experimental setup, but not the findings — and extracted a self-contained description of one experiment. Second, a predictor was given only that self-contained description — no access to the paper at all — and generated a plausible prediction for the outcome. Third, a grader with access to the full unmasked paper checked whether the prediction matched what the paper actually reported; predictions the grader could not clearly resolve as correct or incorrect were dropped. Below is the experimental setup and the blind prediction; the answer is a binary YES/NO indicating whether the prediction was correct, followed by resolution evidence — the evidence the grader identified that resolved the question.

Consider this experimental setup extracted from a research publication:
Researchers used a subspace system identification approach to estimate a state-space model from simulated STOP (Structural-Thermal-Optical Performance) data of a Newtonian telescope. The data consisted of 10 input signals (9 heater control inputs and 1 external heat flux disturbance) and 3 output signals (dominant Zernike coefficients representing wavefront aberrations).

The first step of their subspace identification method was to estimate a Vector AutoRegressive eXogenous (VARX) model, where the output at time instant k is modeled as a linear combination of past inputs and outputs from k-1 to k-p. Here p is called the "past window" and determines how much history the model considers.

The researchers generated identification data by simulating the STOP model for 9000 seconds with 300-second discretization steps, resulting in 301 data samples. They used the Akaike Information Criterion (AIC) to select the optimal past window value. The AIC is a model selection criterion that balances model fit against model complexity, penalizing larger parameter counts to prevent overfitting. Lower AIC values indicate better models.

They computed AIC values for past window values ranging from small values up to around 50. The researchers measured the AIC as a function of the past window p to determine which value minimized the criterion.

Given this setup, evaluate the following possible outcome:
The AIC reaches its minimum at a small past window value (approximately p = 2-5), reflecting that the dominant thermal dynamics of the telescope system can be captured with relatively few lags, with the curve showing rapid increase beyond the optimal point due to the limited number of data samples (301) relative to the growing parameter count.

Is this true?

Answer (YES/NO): NO